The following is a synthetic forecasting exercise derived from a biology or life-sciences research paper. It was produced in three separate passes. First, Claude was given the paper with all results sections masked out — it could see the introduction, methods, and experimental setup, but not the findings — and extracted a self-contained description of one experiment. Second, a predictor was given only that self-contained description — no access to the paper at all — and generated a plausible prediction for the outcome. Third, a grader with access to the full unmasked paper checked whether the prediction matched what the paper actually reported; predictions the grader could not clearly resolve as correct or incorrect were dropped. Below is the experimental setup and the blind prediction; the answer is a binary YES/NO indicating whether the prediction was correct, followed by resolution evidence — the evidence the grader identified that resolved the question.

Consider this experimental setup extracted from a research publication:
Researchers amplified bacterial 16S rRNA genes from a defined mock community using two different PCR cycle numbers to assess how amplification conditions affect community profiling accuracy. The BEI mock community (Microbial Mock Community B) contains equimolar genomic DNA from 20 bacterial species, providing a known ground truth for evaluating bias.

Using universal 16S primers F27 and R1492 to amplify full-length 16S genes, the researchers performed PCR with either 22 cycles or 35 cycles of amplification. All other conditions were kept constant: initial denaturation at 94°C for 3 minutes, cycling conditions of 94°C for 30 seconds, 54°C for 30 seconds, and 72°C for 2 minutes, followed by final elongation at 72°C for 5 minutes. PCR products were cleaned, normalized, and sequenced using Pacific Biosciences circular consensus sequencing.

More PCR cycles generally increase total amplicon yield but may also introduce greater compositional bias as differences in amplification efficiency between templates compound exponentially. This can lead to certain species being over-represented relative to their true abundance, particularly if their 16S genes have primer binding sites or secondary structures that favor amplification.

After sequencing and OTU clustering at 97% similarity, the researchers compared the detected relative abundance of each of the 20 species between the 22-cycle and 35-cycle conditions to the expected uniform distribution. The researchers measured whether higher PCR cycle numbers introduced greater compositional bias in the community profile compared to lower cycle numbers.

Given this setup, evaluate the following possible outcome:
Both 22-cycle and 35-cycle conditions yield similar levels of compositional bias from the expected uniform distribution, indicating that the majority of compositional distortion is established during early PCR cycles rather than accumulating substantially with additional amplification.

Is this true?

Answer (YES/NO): NO